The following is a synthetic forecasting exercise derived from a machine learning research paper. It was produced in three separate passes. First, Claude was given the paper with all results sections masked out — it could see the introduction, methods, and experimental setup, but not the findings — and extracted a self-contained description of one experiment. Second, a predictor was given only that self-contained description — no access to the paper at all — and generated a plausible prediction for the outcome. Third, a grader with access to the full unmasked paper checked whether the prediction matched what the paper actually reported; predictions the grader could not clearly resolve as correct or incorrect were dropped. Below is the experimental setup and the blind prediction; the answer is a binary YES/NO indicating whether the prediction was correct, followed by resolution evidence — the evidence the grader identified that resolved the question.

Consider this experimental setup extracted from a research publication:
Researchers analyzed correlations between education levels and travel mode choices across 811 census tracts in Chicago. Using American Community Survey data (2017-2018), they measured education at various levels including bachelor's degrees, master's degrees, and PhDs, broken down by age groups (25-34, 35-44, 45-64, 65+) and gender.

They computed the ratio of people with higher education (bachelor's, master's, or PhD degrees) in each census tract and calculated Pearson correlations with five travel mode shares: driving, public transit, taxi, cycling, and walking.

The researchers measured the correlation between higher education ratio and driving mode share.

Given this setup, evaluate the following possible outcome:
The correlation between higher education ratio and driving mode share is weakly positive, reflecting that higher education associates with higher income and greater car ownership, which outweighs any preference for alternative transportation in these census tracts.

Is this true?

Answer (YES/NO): NO